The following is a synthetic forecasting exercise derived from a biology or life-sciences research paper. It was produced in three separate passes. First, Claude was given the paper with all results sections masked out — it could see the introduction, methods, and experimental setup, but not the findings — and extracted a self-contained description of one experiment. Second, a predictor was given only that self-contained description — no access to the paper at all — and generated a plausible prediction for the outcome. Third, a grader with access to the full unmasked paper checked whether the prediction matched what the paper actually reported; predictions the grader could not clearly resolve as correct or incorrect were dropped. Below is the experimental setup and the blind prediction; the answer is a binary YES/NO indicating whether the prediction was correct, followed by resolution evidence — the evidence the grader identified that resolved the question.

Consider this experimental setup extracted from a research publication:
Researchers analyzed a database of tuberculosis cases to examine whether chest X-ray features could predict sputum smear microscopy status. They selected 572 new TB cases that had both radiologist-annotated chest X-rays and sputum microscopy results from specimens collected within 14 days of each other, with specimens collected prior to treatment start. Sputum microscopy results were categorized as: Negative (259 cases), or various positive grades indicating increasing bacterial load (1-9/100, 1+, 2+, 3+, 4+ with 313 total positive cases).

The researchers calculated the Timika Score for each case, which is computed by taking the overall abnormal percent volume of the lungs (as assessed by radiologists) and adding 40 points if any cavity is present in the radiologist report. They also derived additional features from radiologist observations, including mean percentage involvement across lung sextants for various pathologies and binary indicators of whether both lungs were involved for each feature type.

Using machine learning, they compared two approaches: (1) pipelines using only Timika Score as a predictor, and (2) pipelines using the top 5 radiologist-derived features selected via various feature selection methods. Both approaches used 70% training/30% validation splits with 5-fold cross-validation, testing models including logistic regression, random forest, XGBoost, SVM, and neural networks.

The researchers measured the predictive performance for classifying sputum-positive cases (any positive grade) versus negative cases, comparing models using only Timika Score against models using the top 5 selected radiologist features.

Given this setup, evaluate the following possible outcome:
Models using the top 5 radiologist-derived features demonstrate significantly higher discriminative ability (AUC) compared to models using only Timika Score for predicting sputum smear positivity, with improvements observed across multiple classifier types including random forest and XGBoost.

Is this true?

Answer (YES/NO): NO